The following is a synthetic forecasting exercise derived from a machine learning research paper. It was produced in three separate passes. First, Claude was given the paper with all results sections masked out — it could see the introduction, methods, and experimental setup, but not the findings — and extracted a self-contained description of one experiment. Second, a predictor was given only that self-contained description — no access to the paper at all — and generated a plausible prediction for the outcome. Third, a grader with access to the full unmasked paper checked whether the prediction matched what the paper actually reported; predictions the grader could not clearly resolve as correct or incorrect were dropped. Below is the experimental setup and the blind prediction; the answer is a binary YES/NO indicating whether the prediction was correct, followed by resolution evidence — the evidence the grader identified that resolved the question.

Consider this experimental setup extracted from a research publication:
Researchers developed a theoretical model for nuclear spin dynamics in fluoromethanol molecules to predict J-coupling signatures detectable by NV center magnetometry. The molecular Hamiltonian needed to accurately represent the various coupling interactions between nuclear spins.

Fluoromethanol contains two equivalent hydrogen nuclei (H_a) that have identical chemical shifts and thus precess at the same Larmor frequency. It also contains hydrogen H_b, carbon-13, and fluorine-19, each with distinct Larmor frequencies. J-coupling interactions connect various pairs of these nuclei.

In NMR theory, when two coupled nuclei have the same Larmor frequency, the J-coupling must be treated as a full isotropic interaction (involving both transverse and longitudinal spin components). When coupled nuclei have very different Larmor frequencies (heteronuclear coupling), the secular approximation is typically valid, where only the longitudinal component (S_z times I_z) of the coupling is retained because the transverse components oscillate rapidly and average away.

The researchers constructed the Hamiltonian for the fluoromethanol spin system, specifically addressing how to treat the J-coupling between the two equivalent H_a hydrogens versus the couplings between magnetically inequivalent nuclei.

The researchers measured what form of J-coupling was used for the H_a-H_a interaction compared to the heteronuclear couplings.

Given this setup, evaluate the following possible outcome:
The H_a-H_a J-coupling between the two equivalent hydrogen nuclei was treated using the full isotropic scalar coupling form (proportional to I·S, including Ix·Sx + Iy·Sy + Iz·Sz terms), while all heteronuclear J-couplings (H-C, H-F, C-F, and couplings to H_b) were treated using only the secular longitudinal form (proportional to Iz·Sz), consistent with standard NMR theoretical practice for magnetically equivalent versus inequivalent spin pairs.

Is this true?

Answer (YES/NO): NO